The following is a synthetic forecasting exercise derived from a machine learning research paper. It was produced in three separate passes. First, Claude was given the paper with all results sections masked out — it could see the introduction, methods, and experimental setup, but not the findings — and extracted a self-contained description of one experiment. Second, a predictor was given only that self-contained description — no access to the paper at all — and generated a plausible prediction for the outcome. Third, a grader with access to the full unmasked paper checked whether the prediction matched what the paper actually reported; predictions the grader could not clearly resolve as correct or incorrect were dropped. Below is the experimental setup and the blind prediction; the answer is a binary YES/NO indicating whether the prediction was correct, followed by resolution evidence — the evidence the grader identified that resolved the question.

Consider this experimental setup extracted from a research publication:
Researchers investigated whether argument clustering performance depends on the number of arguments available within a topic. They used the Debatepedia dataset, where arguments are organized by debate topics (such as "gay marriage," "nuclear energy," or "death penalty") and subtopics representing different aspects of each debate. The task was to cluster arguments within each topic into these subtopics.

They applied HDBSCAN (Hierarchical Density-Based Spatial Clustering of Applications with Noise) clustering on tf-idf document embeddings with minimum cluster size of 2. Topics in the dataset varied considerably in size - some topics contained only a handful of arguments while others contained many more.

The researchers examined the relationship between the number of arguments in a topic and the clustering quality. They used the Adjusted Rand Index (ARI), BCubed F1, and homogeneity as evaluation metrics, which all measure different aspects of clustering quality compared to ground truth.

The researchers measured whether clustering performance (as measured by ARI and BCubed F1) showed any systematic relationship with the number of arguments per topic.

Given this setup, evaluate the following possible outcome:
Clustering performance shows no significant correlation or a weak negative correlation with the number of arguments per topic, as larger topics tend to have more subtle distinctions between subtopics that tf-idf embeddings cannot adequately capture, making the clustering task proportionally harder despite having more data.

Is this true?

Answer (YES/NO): YES